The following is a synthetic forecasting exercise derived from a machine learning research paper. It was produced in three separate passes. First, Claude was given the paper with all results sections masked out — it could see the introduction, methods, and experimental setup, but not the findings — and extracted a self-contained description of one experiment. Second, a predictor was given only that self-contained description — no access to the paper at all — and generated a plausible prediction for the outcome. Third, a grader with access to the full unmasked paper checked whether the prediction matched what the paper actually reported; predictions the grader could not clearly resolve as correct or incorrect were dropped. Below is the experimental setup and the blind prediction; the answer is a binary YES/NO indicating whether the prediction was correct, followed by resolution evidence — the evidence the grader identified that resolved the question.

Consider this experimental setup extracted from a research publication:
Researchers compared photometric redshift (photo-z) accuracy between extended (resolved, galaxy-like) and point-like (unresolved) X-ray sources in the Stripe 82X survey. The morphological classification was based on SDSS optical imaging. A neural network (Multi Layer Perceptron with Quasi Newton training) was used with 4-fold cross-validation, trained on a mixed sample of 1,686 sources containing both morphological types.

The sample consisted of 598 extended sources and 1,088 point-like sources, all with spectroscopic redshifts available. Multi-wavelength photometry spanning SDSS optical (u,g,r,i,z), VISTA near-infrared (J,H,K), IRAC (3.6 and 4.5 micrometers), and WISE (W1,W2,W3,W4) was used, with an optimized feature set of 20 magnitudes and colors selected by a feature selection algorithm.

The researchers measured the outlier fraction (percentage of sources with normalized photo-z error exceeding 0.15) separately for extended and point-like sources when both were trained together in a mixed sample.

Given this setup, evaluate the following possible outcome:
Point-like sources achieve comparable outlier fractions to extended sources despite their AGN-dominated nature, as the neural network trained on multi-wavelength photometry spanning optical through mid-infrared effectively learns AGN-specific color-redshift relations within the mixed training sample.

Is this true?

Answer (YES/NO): NO